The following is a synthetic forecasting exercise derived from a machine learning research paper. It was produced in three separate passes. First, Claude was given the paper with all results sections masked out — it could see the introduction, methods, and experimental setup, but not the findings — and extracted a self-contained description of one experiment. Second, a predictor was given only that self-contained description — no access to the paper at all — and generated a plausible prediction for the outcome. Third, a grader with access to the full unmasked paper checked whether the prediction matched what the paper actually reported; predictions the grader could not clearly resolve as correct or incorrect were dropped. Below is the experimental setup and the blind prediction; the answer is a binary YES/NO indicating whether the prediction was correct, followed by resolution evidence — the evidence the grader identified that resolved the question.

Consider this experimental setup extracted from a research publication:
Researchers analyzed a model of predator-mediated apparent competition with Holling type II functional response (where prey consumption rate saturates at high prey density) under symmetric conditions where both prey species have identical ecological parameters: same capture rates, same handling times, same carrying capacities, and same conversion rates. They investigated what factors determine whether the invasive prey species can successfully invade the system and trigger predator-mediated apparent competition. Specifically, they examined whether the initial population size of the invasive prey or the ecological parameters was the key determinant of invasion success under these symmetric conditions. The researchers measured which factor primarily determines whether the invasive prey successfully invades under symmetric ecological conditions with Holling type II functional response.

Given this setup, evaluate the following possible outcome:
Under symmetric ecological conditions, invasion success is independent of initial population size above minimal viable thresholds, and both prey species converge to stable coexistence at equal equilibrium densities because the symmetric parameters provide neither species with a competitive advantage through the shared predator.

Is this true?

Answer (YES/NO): NO